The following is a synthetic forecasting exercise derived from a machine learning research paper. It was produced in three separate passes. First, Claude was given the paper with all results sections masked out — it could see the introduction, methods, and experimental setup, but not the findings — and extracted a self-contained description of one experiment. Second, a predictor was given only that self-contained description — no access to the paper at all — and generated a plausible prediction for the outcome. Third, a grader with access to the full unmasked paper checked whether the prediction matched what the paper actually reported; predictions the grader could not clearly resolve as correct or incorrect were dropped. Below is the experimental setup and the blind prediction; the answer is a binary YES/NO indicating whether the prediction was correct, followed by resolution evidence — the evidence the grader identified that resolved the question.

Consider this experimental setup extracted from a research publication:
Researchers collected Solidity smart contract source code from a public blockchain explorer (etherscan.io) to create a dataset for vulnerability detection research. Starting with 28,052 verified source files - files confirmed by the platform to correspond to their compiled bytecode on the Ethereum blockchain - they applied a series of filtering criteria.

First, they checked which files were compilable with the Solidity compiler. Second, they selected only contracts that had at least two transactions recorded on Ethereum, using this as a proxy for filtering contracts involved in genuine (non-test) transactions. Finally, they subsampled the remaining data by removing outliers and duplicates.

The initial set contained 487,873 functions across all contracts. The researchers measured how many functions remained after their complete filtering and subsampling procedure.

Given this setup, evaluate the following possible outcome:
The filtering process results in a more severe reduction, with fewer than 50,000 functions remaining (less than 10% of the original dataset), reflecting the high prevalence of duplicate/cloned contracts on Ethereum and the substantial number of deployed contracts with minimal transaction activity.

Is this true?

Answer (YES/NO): NO